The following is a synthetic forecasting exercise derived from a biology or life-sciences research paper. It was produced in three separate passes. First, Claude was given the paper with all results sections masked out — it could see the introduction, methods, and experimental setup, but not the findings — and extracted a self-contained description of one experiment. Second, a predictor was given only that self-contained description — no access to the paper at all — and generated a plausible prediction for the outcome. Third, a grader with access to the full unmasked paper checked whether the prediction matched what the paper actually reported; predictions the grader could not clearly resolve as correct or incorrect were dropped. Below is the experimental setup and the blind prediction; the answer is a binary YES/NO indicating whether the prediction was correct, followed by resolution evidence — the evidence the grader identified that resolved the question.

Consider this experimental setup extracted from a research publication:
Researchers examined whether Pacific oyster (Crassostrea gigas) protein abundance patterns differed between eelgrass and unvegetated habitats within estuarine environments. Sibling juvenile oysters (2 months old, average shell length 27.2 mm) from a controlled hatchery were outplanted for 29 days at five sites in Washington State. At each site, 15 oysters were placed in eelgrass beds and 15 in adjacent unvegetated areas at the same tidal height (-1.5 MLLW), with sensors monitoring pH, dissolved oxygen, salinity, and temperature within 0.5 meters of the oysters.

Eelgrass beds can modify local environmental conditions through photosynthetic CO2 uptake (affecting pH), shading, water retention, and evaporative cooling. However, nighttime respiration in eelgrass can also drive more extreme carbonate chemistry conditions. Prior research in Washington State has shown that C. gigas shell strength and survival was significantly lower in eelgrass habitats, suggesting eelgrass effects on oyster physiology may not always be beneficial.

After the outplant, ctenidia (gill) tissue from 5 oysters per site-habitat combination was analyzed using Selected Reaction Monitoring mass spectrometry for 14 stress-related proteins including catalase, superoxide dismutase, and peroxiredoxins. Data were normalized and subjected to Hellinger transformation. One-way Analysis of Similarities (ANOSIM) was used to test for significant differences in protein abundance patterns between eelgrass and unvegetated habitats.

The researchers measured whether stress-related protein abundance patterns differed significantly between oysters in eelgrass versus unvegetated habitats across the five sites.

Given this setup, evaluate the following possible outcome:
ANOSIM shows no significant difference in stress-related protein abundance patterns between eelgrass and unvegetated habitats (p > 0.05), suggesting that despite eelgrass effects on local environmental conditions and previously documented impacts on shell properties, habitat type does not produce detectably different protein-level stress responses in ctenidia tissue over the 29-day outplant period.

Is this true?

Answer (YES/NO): YES